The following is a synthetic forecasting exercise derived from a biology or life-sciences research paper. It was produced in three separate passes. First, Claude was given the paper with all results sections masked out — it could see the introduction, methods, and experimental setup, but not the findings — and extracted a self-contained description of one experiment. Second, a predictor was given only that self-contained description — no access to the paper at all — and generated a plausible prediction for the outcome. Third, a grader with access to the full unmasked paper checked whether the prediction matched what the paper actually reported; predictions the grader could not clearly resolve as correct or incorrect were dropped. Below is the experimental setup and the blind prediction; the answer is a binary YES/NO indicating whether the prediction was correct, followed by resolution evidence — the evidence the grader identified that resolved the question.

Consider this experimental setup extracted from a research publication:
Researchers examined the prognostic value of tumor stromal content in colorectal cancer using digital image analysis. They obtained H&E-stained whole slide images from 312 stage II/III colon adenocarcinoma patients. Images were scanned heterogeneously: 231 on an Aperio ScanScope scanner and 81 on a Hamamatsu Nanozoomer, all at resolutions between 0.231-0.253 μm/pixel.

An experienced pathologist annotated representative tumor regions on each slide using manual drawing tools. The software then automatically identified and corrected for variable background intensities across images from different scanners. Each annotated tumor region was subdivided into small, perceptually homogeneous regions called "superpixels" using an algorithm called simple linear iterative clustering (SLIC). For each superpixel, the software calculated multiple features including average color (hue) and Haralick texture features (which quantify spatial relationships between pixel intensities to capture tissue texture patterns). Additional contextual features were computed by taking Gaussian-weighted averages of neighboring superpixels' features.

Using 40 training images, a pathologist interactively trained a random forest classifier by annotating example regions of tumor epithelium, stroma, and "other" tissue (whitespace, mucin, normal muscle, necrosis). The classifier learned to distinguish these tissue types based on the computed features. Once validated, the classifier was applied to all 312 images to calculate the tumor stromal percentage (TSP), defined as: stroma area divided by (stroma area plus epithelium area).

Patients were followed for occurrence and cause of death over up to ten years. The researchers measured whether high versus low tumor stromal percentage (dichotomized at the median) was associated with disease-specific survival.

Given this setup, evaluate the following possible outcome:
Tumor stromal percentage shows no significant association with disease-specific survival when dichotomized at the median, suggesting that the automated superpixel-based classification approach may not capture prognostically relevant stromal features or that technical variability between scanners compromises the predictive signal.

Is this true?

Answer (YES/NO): NO